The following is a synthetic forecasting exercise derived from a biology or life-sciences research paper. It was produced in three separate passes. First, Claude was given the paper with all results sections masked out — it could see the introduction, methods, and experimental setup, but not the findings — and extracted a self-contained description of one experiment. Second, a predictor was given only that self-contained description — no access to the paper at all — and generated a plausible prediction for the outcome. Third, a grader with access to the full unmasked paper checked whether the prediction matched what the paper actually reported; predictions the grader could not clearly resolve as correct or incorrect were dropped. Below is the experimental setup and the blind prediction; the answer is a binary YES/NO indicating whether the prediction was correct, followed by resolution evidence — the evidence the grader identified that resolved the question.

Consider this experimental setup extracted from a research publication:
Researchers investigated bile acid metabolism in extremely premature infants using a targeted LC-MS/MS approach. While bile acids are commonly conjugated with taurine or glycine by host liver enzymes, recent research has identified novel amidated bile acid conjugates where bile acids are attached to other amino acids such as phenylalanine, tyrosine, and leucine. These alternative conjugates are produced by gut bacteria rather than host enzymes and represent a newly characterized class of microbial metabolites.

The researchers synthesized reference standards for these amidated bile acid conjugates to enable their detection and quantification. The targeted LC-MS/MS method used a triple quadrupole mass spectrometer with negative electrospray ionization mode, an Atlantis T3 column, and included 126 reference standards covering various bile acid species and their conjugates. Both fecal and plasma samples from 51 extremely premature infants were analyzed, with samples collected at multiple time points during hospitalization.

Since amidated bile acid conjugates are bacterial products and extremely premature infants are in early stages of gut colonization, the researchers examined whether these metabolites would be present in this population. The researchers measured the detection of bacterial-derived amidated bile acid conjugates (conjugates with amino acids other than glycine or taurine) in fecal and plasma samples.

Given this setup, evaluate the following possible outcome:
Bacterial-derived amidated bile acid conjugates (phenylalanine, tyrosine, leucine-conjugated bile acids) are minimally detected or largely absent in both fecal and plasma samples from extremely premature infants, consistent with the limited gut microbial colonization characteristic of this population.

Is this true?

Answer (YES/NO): NO